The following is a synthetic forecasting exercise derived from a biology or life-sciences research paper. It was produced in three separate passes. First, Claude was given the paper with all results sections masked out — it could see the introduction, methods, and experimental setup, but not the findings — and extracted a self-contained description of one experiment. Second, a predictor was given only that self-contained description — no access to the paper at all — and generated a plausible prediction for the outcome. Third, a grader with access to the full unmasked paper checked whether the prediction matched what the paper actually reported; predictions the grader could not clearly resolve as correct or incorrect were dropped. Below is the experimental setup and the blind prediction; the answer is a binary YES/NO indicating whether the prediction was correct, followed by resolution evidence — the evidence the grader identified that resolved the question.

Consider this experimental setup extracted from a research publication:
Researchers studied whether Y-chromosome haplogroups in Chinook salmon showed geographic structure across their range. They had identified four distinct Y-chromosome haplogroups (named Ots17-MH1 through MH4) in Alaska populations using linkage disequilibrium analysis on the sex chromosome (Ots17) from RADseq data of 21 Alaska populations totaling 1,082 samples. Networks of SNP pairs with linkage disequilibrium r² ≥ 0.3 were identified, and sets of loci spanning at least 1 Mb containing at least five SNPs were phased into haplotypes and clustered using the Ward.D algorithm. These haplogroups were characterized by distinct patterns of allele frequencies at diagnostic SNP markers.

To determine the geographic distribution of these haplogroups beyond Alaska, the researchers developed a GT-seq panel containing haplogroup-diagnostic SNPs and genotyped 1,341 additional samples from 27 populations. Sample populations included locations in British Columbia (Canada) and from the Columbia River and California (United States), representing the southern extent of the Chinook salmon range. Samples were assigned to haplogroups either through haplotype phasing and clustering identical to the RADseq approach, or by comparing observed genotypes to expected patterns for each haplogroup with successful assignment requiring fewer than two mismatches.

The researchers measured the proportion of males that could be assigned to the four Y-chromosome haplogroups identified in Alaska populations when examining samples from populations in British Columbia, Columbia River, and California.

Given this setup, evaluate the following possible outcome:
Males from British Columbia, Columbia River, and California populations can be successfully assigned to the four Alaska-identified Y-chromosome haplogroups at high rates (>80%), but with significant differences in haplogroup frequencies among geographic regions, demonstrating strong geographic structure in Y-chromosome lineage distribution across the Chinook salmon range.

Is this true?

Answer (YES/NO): NO